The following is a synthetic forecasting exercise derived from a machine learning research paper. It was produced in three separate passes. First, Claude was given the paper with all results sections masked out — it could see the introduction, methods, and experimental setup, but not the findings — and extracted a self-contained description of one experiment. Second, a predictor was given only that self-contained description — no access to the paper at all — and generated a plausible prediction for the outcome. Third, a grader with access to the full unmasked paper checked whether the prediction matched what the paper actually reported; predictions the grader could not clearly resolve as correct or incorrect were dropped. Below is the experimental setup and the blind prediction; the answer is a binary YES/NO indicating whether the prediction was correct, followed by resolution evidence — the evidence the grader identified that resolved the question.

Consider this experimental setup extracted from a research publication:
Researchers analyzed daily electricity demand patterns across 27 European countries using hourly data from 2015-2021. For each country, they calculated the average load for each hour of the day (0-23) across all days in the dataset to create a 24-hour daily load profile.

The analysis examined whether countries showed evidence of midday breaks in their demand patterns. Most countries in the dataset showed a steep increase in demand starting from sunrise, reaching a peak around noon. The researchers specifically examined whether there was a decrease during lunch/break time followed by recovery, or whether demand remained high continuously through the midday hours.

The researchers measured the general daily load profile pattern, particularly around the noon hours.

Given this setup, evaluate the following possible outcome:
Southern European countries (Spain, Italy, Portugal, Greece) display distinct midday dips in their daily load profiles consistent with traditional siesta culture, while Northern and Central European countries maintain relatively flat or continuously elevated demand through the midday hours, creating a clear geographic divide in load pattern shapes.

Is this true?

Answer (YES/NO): NO